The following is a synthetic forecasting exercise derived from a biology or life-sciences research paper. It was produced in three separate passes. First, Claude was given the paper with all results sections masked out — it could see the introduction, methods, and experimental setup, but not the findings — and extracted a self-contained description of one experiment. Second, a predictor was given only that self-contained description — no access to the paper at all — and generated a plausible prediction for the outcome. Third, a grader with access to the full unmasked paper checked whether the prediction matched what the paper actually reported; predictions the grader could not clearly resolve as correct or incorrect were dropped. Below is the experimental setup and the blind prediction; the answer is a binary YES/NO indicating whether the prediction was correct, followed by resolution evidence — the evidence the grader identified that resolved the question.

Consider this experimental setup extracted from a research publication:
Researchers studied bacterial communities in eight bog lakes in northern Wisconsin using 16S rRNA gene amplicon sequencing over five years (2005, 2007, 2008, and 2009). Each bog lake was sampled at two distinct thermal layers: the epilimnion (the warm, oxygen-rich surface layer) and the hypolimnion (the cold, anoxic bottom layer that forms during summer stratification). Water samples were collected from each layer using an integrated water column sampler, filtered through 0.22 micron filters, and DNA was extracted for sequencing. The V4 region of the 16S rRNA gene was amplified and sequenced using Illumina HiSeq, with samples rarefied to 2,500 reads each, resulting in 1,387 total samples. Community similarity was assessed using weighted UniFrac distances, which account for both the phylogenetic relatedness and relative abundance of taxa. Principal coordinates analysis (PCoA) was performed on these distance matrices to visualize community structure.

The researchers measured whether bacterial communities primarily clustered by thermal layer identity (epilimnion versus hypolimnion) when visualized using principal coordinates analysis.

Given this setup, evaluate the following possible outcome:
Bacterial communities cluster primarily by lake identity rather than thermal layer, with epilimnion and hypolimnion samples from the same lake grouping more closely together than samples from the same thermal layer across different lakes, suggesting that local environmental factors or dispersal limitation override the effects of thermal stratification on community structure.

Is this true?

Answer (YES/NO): NO